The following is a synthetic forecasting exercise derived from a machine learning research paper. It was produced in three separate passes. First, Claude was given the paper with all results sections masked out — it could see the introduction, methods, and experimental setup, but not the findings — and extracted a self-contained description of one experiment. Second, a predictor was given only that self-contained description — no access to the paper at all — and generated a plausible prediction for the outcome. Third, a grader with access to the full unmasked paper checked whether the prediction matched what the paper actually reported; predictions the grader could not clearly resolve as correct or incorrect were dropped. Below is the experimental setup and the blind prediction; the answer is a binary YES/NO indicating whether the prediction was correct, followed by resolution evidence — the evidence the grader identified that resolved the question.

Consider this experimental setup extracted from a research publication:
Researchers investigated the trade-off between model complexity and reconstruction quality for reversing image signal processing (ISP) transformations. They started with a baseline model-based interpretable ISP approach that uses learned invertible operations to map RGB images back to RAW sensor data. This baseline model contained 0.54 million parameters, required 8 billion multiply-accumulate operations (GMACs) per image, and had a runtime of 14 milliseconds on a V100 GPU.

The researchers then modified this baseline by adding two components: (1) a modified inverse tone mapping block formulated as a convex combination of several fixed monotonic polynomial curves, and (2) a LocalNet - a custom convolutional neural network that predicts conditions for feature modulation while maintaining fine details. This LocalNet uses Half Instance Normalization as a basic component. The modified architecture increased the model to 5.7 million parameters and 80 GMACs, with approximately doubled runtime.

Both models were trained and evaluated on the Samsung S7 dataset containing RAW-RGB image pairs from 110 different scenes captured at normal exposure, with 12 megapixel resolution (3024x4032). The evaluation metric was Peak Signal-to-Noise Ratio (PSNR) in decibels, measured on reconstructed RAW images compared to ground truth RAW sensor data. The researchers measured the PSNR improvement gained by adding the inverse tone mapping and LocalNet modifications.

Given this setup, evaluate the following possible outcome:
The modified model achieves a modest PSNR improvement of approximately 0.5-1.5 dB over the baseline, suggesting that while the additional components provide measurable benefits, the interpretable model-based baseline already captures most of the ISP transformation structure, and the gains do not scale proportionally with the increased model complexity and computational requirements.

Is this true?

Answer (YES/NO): NO